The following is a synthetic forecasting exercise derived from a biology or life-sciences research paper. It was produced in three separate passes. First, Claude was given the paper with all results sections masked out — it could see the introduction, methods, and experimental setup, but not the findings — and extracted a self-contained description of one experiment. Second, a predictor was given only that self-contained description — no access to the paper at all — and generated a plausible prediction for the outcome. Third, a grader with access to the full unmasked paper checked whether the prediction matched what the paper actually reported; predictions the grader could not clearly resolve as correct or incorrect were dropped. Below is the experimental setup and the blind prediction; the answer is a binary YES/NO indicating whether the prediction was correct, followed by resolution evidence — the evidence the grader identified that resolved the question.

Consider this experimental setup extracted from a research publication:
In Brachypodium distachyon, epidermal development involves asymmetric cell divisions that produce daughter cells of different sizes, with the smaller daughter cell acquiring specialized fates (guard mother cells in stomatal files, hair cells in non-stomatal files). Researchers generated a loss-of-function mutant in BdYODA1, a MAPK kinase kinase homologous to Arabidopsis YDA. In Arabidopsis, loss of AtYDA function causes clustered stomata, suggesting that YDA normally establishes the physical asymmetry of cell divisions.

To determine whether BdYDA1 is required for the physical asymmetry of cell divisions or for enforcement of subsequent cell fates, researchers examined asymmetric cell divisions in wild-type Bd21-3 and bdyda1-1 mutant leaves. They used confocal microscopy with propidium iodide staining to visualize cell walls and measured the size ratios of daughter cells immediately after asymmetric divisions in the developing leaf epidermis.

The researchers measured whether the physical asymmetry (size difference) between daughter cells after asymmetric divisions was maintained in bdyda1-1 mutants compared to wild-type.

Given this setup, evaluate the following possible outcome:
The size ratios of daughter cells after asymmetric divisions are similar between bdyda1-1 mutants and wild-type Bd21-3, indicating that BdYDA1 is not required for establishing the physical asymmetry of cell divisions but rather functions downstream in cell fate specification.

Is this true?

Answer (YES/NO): YES